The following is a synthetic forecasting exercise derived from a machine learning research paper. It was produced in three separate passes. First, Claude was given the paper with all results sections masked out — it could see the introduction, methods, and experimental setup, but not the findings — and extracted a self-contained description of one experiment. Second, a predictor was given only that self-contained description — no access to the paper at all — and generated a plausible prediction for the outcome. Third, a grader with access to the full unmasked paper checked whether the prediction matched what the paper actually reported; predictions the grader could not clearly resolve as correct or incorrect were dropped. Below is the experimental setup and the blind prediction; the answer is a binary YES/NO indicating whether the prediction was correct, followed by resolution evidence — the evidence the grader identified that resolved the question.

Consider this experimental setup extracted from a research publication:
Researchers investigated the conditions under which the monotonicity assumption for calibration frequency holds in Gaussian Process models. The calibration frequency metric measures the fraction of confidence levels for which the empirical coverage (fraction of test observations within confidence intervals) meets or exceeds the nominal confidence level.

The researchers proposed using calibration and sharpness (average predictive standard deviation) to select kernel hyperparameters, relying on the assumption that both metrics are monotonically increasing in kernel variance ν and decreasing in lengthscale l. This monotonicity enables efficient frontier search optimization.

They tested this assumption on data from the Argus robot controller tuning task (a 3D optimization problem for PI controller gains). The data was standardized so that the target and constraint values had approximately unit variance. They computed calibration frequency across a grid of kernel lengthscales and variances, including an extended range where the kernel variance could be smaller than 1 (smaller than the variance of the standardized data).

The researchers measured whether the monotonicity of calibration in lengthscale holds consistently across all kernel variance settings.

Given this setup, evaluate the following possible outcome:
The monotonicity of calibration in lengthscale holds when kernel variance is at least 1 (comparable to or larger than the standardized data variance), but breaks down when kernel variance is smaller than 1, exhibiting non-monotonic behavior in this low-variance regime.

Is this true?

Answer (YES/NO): YES